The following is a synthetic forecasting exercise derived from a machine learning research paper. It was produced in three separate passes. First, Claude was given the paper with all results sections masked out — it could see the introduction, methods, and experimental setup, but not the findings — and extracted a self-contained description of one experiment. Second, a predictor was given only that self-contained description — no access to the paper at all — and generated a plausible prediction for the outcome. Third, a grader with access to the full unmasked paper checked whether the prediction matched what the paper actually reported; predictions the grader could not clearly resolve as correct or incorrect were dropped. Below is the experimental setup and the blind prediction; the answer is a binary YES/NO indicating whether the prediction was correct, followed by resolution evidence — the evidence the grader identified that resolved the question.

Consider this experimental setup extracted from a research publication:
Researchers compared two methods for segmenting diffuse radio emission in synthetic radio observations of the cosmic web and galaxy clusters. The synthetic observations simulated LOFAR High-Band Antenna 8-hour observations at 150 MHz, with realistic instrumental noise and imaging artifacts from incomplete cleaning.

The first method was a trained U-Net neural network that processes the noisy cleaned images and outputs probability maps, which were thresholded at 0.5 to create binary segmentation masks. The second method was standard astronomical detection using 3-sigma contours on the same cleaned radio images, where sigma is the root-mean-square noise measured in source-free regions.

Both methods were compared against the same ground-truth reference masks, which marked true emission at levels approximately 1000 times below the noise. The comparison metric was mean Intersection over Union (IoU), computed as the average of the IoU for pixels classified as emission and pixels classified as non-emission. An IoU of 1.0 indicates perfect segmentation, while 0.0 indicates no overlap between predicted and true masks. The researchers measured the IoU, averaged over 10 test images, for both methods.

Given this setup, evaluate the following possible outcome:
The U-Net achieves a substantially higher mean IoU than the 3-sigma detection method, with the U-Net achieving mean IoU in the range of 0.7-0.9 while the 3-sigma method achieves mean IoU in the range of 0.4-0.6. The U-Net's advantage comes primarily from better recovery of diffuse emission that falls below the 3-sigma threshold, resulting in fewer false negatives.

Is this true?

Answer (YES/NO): NO